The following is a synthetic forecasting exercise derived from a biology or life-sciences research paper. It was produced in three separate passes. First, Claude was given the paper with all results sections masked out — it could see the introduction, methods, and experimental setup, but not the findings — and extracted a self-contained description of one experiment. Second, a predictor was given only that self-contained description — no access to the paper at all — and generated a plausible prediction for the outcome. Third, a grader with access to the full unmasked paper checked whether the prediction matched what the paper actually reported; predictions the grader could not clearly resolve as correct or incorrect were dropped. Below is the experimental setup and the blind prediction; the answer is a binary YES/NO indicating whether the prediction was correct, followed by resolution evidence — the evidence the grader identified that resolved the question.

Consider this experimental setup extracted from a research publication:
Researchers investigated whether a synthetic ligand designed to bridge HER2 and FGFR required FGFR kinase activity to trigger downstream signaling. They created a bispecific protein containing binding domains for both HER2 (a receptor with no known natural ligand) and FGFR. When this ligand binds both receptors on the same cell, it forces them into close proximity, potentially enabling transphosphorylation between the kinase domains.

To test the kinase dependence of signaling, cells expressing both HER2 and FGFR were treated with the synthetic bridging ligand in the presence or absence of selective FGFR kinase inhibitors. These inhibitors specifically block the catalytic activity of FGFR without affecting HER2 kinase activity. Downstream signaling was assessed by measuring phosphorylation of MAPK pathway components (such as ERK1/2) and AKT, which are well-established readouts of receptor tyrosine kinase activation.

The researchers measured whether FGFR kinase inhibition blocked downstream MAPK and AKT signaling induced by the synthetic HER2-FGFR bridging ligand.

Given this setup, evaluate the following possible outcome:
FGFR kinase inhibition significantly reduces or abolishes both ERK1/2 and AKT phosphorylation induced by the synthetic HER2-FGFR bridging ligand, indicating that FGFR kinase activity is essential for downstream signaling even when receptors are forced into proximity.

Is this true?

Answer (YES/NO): YES